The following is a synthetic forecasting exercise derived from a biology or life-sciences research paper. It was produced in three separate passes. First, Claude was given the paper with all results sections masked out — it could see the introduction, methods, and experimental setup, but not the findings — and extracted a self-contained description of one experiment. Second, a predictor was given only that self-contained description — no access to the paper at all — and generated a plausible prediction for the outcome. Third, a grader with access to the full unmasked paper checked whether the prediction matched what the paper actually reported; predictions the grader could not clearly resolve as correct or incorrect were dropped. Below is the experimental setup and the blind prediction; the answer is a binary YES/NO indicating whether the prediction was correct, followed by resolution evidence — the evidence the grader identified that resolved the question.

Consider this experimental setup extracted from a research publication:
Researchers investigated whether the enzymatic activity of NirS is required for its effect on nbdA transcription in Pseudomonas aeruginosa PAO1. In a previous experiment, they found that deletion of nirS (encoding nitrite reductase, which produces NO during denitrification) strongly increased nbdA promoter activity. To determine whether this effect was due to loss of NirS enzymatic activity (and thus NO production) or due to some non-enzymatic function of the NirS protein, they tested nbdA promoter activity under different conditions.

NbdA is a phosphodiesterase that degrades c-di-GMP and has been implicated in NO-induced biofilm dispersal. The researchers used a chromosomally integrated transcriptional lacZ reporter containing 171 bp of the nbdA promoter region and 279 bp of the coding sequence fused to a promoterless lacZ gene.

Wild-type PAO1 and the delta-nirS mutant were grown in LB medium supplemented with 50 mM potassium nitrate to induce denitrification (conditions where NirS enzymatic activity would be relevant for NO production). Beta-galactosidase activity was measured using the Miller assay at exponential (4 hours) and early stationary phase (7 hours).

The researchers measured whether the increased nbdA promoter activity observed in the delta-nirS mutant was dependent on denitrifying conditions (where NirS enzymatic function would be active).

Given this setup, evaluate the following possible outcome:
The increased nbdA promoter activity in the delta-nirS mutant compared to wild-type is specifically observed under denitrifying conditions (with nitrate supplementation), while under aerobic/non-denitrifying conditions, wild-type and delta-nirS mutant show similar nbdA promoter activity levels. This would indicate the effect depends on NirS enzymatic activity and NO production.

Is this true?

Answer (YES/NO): NO